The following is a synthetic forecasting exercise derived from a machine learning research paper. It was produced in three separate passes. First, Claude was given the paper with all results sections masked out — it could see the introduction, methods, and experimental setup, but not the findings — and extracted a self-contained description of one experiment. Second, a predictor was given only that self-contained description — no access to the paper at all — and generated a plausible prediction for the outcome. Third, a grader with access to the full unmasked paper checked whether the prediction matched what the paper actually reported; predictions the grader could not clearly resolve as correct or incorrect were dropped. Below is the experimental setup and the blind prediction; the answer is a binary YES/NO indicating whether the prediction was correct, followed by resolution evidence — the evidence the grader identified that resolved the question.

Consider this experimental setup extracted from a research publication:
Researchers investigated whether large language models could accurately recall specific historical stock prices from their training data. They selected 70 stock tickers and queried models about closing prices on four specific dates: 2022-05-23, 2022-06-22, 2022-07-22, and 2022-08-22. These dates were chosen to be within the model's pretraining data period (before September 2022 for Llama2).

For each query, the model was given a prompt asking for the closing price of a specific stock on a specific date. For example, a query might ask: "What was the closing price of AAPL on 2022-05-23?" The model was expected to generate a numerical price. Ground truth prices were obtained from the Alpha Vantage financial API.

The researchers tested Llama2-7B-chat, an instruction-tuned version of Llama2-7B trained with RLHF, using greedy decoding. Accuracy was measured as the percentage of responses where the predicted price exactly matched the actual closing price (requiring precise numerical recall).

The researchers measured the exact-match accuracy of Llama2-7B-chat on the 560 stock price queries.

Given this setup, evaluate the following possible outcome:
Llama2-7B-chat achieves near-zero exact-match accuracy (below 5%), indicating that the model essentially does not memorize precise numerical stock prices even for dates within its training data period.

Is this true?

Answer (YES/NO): YES